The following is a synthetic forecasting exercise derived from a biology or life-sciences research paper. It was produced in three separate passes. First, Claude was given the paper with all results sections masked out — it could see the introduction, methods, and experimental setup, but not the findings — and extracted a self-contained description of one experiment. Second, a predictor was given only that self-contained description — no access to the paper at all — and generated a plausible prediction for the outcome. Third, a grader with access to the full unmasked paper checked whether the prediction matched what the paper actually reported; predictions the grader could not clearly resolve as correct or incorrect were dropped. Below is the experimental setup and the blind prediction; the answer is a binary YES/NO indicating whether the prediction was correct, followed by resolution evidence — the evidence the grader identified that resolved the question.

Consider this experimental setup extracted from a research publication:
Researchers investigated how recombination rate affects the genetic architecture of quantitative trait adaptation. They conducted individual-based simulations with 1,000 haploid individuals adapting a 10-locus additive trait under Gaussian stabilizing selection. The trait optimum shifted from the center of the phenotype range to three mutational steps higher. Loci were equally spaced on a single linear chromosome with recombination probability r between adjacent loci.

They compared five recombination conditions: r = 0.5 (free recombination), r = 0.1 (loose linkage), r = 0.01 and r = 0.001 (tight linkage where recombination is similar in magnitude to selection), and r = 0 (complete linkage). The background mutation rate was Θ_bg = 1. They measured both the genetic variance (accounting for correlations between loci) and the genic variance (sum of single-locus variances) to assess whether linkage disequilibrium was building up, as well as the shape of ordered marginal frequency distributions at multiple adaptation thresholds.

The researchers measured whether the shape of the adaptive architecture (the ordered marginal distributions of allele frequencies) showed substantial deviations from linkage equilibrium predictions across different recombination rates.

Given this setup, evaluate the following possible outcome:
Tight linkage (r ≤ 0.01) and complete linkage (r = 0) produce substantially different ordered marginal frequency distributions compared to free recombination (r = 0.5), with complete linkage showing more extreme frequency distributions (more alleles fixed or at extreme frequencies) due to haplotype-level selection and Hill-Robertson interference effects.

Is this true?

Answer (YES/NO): NO